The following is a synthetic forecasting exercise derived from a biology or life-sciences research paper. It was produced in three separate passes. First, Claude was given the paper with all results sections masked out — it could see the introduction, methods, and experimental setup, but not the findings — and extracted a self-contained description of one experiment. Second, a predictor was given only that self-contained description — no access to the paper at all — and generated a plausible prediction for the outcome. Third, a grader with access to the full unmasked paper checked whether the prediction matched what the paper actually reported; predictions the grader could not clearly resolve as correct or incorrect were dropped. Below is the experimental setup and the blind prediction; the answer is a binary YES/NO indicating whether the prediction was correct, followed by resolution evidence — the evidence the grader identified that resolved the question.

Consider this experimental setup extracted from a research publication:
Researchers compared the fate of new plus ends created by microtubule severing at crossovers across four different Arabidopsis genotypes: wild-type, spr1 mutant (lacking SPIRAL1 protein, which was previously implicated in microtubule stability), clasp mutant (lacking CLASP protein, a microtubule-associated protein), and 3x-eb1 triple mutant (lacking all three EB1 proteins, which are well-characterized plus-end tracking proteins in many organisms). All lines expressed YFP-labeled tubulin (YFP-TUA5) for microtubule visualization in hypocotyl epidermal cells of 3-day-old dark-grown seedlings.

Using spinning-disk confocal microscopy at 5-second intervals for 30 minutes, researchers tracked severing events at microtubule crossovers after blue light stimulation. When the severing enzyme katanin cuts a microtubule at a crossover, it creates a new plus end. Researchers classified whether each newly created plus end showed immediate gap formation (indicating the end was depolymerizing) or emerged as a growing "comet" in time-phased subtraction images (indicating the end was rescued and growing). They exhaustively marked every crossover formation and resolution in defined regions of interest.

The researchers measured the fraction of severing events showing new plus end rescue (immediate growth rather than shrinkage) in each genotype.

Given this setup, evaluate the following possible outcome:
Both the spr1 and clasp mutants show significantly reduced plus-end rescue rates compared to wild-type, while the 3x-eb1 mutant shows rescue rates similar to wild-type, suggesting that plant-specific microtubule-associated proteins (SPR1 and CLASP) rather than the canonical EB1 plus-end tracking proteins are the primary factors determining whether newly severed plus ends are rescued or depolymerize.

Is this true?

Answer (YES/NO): YES